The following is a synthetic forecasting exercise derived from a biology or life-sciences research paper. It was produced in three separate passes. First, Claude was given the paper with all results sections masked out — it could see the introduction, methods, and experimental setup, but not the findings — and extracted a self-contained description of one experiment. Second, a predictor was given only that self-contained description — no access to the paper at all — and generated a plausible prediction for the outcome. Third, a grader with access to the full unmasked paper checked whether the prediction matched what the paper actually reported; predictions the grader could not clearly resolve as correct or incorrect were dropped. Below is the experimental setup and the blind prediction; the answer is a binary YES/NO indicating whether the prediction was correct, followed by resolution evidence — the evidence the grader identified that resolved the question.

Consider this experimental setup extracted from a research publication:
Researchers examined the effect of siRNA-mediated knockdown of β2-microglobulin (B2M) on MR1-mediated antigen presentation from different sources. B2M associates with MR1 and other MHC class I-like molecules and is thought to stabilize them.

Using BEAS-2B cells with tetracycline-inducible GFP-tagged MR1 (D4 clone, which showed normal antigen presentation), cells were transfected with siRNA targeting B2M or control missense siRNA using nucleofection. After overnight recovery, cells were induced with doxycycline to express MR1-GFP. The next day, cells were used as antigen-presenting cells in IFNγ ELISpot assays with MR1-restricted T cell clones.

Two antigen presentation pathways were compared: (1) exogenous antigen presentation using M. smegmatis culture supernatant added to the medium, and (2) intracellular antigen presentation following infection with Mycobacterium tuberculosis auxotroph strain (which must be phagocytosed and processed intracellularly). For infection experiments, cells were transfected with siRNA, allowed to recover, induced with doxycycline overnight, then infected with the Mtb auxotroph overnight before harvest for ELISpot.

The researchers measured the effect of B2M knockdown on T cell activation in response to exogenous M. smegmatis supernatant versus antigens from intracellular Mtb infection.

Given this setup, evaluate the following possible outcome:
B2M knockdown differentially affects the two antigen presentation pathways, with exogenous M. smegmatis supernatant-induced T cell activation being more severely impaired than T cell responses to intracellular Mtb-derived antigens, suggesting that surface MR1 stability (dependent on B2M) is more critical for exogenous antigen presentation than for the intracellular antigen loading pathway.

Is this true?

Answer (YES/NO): YES